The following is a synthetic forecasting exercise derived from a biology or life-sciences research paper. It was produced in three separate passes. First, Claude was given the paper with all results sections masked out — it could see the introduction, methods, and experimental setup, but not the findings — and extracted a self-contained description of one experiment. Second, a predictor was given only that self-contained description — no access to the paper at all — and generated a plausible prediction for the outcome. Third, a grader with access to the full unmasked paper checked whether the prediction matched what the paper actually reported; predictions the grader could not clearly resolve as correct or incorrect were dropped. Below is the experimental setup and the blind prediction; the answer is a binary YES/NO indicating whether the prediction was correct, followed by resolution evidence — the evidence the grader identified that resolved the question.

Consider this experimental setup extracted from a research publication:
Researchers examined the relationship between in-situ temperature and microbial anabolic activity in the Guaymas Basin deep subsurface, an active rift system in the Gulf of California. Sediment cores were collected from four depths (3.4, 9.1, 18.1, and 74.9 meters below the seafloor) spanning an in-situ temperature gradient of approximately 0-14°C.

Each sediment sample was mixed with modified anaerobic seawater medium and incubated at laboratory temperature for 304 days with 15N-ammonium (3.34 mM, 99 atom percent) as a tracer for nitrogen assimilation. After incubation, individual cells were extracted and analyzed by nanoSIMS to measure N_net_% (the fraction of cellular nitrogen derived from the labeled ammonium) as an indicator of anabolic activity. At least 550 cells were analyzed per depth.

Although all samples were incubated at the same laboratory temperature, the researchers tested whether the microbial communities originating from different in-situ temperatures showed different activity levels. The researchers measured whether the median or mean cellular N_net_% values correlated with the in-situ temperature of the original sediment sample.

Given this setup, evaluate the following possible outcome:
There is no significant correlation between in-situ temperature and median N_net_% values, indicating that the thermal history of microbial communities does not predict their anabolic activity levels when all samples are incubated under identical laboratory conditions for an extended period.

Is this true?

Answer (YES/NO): NO